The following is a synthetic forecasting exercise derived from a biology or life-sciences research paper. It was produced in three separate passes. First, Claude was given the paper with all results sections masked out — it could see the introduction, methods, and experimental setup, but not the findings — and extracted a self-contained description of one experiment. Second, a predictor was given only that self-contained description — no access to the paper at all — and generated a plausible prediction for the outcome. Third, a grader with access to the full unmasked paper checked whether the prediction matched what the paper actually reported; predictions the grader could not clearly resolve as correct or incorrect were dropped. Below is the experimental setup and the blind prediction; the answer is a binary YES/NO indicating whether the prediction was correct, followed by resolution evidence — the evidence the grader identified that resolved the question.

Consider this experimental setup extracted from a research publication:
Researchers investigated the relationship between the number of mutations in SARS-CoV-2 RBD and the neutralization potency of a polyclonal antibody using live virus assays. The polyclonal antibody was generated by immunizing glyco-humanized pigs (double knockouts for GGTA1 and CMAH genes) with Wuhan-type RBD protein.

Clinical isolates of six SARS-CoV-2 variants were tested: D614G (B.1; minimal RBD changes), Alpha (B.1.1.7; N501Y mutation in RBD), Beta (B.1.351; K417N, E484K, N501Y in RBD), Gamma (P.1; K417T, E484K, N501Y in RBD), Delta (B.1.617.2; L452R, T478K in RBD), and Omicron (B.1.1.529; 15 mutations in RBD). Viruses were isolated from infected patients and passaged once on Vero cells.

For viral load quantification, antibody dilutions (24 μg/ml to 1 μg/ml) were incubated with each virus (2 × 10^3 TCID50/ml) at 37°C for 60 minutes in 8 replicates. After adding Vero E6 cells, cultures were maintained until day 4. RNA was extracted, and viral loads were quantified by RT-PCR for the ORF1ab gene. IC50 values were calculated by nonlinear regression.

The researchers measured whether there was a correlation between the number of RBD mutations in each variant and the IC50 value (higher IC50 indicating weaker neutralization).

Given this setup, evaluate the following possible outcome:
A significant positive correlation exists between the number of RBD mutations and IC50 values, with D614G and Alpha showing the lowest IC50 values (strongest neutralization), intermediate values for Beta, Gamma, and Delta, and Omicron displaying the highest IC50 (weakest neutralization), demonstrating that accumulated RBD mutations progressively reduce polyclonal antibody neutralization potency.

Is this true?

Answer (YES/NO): NO